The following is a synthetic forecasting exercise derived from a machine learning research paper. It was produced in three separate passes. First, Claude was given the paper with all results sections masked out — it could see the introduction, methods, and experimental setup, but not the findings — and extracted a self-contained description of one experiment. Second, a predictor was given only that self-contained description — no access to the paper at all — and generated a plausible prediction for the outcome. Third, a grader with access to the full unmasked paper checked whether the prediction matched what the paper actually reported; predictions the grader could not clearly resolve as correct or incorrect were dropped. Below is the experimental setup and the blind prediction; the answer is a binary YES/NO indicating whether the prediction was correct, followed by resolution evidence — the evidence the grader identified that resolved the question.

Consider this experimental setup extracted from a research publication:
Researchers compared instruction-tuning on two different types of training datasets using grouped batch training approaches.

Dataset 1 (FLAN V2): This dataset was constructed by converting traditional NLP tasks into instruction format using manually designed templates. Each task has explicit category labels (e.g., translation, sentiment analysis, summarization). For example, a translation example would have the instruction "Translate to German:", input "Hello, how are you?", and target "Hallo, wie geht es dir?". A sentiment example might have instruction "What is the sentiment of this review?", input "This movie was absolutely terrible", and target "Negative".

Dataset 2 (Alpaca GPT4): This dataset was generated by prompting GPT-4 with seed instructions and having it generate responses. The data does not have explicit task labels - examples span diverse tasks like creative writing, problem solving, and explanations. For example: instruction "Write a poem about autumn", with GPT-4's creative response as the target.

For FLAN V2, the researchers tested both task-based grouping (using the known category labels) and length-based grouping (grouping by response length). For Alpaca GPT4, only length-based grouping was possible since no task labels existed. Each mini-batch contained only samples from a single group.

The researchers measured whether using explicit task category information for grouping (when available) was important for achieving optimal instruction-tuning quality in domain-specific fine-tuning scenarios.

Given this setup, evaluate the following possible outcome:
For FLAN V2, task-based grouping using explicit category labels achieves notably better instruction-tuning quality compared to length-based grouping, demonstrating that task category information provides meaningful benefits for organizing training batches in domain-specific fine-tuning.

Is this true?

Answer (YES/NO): YES